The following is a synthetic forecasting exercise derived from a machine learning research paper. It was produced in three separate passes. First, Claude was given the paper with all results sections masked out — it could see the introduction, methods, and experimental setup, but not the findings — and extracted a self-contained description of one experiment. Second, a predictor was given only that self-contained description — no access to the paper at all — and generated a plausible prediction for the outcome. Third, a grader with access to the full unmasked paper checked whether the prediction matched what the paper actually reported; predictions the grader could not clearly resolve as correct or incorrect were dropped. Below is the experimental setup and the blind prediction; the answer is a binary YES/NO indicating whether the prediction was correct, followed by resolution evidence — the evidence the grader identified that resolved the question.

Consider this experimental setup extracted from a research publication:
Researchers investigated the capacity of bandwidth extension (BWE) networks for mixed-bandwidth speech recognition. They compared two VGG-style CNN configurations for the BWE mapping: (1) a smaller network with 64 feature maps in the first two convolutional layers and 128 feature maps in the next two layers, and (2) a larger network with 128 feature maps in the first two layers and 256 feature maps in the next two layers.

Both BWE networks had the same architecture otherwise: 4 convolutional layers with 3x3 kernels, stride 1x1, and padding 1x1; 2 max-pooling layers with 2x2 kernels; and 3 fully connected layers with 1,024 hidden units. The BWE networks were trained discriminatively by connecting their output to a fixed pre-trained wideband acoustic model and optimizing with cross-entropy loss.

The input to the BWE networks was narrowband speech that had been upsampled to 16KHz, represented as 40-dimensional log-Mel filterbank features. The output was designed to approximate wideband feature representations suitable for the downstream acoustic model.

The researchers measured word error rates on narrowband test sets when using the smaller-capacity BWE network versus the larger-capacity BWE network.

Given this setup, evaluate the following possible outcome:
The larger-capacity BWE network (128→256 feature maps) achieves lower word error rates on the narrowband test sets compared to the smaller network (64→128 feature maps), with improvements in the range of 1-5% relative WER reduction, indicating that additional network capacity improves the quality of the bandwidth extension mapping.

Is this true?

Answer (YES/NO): YES